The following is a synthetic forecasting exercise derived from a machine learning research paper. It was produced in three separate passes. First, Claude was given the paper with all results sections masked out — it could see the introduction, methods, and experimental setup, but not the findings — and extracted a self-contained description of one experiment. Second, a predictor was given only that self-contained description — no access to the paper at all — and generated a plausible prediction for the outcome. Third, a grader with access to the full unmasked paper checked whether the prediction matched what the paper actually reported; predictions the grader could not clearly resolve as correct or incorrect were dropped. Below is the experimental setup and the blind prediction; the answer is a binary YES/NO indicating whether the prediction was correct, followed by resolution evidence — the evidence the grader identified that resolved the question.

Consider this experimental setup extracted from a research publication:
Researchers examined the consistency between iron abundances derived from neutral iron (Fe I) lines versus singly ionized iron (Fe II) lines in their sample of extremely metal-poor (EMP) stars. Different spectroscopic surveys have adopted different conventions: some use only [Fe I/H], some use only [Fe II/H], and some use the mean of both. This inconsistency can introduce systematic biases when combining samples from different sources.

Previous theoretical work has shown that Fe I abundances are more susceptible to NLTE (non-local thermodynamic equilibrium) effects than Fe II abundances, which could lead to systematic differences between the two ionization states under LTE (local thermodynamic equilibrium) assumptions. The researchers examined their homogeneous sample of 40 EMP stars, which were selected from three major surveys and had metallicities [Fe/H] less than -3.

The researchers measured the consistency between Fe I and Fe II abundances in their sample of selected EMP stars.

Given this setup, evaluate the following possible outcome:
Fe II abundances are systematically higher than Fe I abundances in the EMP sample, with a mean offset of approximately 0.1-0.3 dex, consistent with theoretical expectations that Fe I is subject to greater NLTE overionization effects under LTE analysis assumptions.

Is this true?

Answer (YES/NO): NO